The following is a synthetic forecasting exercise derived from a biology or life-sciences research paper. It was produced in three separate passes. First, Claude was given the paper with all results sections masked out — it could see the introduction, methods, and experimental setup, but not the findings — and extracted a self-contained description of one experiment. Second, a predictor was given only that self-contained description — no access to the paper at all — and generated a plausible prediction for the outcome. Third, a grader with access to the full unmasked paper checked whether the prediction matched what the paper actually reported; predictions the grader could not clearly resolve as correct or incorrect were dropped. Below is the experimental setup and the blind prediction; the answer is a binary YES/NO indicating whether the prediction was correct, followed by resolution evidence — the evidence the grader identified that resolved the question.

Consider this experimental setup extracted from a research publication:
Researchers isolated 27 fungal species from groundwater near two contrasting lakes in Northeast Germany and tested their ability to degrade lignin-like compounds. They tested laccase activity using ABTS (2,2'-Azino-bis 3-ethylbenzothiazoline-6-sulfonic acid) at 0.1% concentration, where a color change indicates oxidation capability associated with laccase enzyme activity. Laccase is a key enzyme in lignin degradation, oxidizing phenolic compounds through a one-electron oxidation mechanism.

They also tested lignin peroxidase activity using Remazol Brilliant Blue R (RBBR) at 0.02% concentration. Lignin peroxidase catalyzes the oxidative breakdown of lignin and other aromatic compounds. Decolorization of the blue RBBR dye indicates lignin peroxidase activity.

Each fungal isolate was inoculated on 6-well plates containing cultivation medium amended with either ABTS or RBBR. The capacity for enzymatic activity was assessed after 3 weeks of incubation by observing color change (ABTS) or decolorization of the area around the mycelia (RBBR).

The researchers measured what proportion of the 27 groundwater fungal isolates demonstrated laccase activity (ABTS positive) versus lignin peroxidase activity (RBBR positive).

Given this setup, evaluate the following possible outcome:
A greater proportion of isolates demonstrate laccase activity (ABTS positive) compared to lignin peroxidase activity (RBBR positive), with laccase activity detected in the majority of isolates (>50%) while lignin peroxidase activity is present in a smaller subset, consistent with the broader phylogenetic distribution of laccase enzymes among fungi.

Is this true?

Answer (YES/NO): YES